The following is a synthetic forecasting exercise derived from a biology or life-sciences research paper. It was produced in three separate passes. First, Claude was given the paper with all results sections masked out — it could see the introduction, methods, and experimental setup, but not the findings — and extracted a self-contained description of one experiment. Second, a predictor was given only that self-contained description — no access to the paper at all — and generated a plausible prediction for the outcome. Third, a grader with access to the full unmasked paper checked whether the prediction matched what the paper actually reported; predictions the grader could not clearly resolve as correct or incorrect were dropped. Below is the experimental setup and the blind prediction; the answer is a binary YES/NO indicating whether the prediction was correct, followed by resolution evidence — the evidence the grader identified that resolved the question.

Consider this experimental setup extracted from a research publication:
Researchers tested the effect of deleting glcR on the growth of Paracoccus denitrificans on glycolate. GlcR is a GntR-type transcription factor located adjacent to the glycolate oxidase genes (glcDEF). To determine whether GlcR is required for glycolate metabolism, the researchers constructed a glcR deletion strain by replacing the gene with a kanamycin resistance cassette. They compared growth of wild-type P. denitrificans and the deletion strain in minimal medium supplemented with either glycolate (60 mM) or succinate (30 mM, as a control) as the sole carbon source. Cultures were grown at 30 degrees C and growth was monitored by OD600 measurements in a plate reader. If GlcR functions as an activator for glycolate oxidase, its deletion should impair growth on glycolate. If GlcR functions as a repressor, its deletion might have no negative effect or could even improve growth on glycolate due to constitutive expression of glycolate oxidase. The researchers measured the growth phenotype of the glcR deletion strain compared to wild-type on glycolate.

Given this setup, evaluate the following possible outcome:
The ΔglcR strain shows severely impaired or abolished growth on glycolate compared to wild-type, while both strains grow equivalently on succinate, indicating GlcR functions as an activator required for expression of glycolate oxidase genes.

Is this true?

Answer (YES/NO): NO